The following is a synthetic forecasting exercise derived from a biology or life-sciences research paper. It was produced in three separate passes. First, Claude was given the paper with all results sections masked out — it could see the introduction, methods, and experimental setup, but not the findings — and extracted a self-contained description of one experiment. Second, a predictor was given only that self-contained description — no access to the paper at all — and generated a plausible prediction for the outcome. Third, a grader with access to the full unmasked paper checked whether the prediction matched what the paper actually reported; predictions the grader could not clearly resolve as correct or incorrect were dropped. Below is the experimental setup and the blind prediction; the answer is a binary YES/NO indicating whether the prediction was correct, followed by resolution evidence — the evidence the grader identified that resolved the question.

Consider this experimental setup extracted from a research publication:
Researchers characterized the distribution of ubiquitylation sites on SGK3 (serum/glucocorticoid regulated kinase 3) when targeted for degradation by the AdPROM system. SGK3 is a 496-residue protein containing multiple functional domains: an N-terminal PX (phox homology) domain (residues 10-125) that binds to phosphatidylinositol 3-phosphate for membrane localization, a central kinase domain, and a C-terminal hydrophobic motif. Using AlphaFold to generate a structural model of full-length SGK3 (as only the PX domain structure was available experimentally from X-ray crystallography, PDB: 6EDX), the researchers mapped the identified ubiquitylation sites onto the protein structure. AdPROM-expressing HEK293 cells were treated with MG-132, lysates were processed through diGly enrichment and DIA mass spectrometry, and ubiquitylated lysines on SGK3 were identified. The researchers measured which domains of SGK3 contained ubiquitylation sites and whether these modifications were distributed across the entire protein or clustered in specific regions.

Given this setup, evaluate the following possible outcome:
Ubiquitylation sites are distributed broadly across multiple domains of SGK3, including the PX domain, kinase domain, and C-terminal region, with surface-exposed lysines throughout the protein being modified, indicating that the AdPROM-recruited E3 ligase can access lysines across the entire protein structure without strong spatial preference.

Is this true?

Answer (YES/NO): NO